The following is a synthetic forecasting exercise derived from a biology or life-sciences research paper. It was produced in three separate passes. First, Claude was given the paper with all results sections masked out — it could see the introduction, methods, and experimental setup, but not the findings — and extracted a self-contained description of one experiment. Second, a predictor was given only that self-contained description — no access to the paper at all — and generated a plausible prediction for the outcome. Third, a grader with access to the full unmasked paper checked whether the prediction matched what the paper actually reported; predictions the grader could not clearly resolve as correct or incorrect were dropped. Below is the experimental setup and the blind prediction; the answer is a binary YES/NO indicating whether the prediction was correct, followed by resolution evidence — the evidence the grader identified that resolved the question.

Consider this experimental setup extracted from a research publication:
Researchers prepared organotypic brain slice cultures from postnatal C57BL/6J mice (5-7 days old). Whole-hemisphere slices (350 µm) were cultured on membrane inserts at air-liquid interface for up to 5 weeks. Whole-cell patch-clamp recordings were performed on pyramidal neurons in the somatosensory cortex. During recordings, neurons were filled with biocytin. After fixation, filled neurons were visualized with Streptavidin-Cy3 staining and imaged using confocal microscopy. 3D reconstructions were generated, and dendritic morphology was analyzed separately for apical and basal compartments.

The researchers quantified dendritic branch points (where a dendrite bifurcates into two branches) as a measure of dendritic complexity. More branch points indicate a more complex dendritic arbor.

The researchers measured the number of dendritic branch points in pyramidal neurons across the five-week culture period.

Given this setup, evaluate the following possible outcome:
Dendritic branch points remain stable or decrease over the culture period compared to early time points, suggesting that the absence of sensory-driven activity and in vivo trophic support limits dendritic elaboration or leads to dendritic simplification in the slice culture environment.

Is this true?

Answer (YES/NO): NO